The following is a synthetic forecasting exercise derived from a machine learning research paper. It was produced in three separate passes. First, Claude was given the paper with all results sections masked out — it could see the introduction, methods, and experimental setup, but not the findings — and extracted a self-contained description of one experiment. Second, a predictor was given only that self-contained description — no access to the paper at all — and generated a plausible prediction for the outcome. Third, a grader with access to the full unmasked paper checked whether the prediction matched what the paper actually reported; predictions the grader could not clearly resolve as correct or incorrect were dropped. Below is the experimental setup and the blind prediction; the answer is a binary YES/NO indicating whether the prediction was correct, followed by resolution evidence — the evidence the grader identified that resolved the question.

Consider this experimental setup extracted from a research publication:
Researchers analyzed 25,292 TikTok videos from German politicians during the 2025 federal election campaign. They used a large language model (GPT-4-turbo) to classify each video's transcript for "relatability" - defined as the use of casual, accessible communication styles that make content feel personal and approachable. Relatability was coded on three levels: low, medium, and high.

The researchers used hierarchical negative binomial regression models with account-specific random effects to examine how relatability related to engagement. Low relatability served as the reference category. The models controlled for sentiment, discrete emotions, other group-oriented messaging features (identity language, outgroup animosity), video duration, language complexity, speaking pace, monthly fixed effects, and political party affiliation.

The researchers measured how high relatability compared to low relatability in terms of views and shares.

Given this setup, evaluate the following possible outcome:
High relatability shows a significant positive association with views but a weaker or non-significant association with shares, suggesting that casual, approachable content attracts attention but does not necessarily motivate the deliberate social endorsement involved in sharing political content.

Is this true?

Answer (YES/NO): NO